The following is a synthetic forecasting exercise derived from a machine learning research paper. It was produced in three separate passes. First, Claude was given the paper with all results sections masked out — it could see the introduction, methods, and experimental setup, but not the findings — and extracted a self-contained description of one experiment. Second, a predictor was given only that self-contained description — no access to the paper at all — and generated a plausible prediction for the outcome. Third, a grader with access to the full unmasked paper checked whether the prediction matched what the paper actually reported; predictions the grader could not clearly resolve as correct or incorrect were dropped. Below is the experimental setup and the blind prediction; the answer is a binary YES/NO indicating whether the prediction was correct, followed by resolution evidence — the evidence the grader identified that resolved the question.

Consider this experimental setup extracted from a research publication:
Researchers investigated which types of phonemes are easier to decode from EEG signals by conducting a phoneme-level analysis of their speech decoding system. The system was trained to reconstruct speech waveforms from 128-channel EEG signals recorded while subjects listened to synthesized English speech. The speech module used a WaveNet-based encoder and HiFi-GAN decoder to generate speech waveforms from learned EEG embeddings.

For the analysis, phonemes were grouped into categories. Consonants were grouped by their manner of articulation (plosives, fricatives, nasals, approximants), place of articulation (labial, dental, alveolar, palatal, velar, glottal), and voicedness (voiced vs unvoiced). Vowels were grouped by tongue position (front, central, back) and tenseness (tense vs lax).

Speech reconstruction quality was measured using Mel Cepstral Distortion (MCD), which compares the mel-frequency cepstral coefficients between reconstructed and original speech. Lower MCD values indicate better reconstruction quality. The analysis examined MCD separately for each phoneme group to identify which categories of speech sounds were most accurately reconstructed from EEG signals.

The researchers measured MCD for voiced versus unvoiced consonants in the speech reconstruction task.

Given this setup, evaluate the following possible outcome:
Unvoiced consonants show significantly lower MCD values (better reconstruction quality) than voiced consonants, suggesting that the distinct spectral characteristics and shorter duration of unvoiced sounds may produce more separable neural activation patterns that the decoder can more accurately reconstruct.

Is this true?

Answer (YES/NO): NO